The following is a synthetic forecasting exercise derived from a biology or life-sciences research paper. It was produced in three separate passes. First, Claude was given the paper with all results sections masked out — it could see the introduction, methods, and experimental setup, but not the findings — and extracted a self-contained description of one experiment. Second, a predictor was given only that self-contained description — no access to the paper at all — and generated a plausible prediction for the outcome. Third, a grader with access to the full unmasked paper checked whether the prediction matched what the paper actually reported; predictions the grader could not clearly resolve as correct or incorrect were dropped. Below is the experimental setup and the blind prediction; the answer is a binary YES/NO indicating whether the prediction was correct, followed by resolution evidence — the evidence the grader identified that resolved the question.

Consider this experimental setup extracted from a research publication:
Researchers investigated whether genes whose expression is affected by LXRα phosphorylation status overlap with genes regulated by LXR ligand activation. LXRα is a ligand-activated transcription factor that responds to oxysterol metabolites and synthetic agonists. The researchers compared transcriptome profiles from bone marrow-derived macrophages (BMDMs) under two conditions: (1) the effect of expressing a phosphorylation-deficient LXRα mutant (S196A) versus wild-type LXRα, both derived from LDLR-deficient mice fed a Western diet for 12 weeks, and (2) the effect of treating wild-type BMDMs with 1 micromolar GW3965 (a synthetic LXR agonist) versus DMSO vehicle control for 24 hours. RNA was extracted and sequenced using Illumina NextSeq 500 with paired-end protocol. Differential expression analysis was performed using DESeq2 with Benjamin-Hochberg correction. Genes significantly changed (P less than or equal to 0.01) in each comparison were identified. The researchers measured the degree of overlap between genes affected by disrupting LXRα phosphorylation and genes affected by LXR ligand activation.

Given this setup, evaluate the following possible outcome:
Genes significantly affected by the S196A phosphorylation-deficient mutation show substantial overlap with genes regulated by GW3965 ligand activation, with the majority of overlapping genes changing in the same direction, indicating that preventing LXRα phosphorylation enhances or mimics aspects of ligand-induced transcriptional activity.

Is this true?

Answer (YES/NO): NO